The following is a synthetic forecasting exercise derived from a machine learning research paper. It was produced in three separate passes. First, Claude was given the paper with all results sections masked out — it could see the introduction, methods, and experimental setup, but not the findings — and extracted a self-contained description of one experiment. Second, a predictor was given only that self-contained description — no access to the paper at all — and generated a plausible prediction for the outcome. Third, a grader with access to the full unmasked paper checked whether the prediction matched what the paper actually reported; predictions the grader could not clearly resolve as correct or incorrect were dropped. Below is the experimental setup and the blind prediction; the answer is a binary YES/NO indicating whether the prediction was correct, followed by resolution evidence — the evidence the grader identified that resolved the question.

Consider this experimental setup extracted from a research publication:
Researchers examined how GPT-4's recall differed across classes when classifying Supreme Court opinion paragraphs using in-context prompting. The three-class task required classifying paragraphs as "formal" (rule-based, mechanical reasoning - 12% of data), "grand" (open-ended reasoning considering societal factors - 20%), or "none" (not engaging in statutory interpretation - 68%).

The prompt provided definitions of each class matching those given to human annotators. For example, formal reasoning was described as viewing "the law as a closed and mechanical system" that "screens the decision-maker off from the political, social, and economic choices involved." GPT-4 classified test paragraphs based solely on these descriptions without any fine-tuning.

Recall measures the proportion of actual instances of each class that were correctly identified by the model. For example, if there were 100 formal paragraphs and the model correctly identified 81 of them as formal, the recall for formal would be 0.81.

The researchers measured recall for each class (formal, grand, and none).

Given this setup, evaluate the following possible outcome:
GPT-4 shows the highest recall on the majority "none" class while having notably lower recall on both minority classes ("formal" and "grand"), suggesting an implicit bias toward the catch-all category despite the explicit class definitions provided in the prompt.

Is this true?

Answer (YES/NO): NO